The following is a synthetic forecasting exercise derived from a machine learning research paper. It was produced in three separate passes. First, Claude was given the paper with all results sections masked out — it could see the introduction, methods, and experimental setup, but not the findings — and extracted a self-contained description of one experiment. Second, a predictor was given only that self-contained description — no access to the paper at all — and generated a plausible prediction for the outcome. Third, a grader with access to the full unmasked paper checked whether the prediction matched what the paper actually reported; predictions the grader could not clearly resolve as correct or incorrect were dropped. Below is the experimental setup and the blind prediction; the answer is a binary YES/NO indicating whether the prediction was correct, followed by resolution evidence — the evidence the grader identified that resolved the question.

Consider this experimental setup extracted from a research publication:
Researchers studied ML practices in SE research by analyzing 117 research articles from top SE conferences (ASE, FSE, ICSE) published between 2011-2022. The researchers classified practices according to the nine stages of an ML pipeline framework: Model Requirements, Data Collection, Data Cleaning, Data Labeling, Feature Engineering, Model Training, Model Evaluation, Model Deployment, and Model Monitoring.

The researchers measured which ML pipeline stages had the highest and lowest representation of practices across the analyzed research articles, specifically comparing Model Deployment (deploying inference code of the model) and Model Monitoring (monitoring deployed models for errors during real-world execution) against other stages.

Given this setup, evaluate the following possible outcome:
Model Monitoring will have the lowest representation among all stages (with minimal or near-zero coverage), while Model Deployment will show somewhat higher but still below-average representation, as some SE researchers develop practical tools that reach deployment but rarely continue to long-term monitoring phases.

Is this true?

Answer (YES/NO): NO